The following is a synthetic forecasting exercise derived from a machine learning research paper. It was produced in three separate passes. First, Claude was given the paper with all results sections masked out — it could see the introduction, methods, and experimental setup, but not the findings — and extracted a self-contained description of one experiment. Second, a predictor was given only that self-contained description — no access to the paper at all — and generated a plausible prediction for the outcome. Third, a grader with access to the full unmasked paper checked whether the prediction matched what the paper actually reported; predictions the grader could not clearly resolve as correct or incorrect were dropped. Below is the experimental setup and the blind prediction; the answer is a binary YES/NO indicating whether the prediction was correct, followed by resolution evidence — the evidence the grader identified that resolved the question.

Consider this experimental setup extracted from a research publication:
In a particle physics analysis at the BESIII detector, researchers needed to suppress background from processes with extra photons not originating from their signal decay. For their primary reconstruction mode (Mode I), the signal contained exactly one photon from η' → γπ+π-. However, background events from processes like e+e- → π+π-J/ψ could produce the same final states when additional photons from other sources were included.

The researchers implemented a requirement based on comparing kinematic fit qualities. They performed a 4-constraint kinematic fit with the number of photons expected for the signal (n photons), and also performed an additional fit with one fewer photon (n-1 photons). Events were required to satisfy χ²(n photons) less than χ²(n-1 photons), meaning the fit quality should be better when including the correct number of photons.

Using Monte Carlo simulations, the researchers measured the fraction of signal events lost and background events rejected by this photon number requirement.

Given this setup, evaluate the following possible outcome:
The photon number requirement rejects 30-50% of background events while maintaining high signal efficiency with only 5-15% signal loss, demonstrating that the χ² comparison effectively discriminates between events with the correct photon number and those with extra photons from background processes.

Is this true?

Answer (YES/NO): NO